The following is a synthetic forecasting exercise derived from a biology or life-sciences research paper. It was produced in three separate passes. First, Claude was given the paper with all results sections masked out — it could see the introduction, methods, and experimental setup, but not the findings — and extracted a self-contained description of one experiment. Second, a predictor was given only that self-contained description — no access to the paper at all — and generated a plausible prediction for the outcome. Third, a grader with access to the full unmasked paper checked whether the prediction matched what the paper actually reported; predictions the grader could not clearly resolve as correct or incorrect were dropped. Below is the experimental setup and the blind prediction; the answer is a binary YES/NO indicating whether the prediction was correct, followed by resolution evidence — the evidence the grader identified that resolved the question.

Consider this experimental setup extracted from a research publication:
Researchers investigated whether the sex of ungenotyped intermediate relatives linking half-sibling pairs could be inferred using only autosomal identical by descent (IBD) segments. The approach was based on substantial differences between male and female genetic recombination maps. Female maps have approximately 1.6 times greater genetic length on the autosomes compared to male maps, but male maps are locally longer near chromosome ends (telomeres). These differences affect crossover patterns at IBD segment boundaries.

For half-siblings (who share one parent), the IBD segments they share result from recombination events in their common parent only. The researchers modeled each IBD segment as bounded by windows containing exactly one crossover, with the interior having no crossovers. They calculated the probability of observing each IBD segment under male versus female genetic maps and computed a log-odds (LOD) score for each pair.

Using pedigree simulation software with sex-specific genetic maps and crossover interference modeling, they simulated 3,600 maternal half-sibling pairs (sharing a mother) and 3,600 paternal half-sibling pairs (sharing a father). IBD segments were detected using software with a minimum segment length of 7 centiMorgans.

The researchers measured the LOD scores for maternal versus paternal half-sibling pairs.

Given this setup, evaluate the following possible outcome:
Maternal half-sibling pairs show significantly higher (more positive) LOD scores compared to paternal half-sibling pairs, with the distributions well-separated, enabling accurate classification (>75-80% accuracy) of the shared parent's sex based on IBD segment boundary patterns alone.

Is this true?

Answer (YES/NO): YES